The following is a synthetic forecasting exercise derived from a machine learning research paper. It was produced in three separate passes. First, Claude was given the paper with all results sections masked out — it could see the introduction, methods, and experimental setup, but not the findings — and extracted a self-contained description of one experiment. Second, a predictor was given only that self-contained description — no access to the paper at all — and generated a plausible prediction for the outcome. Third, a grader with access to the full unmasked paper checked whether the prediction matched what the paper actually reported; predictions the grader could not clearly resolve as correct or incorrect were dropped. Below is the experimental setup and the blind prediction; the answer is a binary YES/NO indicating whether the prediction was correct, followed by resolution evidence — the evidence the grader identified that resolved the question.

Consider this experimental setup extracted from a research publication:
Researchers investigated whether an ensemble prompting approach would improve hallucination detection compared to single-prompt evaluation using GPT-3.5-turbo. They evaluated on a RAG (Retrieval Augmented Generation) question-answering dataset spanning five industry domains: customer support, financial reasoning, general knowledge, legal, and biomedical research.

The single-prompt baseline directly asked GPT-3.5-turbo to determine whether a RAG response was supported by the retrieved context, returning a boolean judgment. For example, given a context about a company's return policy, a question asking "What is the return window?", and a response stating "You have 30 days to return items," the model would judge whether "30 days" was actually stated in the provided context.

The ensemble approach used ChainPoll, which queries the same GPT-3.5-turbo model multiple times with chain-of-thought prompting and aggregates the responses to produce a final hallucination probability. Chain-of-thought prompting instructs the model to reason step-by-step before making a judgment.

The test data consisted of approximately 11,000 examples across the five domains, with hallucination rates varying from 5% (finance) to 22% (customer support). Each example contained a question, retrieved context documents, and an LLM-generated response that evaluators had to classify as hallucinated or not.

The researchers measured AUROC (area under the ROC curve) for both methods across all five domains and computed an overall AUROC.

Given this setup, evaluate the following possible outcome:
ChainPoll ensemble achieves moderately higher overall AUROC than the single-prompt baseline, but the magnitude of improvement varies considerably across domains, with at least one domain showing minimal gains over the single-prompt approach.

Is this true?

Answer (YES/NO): NO